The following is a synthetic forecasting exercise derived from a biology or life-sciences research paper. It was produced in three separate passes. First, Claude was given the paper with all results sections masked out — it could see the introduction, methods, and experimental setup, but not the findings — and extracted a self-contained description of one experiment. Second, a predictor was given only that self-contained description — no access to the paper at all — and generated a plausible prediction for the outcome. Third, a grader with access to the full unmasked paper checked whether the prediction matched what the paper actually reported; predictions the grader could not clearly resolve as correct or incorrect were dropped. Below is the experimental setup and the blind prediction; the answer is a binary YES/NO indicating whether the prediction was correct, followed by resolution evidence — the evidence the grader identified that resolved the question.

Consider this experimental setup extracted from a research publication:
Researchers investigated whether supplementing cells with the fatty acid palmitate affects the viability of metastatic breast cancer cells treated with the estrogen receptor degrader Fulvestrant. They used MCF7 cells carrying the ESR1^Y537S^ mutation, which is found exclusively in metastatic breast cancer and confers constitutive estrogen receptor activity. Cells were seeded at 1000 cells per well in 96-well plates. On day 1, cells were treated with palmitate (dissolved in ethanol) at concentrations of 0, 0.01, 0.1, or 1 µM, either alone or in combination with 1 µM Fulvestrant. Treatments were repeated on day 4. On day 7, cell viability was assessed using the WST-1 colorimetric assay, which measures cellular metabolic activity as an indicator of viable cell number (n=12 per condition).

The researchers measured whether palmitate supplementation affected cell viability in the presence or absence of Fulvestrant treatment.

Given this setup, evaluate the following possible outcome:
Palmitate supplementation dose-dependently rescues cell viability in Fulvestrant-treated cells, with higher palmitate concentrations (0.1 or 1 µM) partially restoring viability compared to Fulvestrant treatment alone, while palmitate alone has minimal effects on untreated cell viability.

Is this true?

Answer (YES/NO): NO